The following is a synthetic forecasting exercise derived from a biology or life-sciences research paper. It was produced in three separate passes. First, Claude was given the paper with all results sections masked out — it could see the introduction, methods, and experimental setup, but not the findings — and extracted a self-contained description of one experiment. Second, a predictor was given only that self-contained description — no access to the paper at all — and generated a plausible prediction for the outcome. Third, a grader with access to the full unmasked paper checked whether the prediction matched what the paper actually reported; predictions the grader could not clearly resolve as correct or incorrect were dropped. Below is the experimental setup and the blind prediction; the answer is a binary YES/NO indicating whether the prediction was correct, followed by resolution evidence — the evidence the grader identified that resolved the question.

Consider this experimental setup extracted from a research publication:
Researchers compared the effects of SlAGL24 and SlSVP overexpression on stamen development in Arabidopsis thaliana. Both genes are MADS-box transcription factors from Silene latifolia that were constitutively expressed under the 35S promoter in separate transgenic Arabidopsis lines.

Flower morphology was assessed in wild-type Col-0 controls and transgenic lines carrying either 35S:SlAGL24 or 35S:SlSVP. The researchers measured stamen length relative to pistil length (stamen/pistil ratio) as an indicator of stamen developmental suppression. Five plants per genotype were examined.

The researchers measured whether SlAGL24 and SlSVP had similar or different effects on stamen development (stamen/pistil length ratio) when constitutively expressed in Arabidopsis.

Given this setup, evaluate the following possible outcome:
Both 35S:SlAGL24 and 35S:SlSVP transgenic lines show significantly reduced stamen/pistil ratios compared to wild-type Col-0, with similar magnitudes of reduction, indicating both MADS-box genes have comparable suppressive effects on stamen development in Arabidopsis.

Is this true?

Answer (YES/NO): NO